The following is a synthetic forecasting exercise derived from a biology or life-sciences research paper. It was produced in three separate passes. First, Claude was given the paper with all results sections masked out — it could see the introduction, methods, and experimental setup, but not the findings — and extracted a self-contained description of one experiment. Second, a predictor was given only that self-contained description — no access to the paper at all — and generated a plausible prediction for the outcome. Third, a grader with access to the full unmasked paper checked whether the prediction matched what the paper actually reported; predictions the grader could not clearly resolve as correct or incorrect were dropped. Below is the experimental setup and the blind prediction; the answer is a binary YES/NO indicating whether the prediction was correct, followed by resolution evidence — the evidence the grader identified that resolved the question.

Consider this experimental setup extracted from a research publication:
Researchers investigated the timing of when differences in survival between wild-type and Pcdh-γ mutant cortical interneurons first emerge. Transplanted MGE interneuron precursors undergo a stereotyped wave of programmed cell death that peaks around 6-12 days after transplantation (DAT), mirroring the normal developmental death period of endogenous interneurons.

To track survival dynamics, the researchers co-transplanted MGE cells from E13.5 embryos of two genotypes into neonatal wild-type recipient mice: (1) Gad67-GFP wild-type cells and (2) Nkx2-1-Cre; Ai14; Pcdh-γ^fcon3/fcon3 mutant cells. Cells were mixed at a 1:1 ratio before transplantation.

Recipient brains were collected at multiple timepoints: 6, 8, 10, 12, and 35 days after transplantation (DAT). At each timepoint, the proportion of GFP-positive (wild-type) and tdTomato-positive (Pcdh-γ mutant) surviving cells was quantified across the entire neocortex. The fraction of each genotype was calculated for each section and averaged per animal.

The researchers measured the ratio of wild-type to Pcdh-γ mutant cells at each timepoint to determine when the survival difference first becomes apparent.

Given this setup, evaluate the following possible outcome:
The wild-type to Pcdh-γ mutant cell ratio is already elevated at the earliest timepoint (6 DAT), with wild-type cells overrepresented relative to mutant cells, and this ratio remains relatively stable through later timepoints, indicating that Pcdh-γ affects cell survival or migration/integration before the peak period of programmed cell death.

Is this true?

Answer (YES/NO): NO